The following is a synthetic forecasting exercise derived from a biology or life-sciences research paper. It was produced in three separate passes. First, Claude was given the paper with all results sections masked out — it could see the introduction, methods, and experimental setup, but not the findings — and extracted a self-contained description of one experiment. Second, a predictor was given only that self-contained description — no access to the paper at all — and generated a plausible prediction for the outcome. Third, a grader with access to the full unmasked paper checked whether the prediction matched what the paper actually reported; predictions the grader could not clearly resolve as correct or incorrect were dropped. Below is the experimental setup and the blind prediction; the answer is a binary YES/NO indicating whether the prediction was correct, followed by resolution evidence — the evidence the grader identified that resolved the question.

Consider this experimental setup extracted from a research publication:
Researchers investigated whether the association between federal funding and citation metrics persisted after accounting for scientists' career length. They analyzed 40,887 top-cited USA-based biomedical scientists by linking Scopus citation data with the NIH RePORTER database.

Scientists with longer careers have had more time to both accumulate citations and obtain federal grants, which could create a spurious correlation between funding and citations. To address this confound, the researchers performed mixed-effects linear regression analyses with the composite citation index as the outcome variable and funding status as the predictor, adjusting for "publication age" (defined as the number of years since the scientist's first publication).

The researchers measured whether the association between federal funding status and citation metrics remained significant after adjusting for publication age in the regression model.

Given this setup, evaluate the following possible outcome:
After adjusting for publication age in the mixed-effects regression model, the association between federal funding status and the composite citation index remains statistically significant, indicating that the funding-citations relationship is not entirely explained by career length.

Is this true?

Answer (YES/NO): YES